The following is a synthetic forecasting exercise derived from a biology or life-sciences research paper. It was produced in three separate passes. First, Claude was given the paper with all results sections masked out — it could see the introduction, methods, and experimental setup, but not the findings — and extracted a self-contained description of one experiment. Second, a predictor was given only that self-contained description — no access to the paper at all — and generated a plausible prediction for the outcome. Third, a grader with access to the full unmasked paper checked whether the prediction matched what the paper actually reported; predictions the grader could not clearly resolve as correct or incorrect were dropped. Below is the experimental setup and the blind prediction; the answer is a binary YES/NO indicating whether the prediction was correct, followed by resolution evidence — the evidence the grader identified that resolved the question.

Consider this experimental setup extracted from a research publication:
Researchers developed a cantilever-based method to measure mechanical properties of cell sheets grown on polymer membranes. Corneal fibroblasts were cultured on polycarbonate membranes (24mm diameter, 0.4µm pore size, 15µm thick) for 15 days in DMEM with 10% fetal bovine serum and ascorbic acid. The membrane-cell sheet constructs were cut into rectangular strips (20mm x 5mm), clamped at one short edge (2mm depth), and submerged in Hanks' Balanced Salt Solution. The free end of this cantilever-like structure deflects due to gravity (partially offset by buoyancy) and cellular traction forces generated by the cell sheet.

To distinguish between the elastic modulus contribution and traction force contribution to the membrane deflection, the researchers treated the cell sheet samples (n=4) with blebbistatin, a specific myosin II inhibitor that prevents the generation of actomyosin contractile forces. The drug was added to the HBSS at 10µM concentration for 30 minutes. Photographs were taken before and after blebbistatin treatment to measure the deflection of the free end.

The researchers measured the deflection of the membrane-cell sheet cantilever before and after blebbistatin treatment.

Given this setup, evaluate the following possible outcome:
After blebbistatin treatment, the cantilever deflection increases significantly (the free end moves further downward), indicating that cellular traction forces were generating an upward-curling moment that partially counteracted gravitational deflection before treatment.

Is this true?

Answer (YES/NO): YES